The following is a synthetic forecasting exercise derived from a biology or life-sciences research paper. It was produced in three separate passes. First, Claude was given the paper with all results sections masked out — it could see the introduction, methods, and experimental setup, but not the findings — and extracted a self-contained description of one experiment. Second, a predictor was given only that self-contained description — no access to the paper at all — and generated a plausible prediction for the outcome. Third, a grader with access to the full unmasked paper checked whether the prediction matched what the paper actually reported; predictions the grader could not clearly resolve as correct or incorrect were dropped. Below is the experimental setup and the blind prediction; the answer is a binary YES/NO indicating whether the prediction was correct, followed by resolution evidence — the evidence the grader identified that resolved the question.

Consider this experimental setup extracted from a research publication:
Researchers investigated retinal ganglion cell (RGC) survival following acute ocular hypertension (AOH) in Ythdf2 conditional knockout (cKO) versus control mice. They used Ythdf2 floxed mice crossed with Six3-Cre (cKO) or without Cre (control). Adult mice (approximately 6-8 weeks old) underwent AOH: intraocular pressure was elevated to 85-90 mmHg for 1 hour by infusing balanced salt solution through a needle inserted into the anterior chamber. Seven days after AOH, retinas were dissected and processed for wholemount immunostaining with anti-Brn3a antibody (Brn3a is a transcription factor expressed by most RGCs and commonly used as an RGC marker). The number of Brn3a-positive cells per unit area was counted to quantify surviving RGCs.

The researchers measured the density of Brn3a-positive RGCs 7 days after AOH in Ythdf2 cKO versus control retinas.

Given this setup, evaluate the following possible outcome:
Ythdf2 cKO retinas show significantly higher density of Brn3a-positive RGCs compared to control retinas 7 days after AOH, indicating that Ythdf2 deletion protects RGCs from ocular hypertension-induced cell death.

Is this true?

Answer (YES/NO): YES